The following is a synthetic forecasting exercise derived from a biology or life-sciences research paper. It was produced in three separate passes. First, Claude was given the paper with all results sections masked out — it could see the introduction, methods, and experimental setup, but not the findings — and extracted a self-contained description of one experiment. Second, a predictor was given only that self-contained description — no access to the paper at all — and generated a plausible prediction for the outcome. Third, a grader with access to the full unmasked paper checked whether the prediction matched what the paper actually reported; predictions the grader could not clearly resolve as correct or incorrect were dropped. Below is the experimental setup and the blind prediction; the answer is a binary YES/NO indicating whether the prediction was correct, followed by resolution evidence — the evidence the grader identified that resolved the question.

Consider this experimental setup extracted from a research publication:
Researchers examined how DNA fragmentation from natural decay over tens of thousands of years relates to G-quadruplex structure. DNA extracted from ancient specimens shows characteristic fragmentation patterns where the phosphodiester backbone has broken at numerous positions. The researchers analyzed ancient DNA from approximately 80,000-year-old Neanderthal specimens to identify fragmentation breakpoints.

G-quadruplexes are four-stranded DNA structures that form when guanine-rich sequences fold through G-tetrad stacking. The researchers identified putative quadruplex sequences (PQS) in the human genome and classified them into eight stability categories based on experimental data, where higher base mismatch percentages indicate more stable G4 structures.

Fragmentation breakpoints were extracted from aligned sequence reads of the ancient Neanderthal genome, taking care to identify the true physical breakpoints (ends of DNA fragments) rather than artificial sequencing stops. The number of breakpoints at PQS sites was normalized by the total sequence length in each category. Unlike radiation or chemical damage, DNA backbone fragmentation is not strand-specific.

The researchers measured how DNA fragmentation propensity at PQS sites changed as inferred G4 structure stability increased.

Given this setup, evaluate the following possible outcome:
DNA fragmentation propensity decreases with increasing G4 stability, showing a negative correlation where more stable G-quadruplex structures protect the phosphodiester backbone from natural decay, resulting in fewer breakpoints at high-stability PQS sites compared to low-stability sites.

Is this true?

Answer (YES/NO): NO